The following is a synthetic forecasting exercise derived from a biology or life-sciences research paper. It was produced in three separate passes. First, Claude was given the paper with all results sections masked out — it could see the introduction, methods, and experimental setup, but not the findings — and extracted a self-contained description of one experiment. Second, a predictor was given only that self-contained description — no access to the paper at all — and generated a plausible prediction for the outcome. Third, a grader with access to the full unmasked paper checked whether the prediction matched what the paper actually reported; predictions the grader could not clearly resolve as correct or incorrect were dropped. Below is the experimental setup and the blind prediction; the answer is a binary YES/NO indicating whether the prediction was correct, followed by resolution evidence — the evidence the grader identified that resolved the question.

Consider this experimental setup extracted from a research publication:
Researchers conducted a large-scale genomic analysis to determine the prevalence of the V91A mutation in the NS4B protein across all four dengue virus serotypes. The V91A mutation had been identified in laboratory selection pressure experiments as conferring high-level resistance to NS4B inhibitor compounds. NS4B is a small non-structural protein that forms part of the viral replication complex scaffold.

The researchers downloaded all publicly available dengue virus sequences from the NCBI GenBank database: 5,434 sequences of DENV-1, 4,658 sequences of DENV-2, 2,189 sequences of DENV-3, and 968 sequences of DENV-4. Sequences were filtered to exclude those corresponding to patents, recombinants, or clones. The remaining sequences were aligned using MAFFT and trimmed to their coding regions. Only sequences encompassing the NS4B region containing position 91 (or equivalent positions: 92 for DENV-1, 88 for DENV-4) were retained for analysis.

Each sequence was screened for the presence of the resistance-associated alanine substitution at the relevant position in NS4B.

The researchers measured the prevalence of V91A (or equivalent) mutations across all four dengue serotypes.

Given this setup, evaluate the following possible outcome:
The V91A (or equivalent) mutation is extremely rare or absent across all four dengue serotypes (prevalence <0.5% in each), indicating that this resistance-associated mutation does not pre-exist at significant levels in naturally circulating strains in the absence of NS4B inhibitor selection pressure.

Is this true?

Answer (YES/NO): NO